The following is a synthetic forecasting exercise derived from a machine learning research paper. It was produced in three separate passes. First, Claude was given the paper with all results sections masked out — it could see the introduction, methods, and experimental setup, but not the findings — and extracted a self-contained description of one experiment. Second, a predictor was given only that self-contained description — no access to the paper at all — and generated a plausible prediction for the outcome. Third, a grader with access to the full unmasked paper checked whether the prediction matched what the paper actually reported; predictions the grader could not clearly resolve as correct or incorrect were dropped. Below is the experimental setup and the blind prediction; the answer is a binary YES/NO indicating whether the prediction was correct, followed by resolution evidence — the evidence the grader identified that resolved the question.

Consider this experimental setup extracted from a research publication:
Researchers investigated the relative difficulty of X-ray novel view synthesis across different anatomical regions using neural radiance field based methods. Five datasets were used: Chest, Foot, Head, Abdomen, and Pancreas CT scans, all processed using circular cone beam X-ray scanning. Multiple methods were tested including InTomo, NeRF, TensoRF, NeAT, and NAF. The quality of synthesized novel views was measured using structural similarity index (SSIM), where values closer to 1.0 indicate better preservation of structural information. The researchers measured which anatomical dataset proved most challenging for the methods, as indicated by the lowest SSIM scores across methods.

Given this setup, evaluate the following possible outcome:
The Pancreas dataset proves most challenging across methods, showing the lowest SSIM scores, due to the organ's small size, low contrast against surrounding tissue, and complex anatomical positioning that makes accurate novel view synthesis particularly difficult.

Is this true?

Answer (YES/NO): YES